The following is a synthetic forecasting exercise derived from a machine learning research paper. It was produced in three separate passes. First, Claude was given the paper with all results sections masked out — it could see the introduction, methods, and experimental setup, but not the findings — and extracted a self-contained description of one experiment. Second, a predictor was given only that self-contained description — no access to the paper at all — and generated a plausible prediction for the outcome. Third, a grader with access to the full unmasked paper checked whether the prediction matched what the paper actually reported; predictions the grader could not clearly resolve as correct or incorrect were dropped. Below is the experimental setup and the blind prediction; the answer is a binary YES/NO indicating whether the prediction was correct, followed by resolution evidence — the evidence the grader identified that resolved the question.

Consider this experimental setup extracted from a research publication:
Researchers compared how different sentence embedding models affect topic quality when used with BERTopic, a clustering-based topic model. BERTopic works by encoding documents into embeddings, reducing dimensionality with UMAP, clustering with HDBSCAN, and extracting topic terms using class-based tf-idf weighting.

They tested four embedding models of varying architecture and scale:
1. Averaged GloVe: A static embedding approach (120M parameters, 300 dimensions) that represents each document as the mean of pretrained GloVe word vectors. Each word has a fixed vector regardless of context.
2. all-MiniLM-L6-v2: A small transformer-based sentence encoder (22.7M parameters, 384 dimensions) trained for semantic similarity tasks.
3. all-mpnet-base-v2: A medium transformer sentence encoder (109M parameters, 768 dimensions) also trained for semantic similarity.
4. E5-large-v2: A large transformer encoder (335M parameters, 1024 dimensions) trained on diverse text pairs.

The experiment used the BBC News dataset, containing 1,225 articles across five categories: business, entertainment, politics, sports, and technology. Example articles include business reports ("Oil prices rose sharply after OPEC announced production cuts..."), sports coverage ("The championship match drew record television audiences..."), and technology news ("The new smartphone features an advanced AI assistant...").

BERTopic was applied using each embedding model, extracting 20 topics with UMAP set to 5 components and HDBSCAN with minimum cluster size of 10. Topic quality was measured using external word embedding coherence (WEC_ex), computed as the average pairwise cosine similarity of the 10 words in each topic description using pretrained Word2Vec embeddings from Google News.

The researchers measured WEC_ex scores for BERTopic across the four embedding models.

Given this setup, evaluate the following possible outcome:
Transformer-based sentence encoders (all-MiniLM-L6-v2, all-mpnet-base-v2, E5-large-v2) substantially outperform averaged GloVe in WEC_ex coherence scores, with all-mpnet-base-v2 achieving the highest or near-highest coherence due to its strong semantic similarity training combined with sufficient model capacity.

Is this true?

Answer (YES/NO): NO